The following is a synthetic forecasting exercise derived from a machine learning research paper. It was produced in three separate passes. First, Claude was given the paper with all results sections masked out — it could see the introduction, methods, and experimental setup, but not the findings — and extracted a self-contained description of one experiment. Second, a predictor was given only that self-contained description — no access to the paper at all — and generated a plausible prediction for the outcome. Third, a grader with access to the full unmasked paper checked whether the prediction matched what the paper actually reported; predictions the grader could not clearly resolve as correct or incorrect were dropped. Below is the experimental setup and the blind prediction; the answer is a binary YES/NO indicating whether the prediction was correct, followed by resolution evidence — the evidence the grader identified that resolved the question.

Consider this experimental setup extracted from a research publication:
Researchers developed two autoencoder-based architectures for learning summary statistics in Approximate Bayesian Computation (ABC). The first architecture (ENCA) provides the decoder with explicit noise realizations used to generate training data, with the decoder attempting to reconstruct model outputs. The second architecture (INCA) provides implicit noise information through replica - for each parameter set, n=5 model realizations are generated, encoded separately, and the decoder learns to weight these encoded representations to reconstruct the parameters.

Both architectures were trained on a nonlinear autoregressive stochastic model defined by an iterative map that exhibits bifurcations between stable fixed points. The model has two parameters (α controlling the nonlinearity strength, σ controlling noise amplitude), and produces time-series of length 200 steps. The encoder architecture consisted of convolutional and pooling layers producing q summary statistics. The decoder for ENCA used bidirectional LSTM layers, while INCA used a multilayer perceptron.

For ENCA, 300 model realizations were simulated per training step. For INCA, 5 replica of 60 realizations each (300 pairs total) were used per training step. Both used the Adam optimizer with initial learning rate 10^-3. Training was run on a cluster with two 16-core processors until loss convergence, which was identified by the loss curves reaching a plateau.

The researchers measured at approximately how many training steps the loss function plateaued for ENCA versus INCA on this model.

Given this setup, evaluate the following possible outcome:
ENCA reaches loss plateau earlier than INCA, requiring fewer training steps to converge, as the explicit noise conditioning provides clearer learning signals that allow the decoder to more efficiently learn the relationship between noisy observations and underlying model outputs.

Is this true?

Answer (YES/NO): YES